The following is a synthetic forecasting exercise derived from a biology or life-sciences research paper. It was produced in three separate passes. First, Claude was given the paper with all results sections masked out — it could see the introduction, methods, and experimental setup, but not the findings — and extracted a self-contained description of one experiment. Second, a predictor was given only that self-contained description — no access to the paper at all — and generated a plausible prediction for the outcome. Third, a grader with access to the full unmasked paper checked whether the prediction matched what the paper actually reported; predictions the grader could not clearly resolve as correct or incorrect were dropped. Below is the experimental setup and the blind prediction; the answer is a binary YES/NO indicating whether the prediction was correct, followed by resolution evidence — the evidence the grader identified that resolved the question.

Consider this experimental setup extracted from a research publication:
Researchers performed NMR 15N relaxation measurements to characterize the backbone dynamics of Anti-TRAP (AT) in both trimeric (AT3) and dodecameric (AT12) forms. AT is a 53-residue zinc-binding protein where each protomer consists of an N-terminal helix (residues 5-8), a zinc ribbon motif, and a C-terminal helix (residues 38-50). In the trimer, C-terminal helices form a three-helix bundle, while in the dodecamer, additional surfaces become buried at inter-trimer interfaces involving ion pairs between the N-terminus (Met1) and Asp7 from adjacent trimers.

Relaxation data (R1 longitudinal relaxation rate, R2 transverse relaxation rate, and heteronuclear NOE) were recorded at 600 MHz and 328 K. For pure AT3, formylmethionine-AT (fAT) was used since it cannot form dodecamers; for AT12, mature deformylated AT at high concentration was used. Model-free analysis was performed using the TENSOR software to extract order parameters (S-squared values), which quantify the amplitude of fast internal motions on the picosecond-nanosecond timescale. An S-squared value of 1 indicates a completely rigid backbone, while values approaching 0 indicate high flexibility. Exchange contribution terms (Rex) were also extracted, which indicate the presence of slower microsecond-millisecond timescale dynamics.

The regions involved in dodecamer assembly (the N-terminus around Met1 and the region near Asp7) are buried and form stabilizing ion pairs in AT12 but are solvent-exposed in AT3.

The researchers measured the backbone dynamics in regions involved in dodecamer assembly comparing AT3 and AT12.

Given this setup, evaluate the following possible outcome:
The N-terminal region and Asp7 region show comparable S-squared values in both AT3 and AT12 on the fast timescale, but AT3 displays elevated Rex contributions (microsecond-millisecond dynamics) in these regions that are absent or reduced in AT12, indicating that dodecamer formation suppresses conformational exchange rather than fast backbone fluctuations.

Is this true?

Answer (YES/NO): NO